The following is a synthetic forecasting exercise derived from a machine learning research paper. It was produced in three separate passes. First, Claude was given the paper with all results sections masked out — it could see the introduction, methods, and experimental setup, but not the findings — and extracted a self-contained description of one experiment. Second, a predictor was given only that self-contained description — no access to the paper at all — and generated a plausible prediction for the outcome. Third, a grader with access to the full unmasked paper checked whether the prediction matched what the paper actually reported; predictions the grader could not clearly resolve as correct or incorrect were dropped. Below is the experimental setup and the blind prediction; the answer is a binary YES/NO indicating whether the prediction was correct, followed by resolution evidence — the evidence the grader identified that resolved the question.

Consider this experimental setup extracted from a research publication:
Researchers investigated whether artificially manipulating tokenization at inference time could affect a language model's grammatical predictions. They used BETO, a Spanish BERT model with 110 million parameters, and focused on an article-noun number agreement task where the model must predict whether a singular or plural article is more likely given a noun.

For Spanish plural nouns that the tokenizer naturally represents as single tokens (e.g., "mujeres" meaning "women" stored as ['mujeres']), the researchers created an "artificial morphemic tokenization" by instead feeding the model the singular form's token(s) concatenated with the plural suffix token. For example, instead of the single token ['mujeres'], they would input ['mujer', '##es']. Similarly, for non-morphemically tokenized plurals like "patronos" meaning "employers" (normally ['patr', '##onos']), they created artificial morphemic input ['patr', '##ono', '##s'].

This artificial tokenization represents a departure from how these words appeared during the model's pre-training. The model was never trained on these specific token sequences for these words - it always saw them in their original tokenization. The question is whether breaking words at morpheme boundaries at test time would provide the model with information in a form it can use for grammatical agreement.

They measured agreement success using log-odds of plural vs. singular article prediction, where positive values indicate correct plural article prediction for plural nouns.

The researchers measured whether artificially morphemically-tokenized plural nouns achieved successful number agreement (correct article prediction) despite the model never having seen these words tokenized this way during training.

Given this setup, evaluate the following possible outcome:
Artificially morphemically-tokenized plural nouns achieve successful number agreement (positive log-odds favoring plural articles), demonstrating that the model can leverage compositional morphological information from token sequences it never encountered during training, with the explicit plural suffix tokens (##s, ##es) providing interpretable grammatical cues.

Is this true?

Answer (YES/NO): YES